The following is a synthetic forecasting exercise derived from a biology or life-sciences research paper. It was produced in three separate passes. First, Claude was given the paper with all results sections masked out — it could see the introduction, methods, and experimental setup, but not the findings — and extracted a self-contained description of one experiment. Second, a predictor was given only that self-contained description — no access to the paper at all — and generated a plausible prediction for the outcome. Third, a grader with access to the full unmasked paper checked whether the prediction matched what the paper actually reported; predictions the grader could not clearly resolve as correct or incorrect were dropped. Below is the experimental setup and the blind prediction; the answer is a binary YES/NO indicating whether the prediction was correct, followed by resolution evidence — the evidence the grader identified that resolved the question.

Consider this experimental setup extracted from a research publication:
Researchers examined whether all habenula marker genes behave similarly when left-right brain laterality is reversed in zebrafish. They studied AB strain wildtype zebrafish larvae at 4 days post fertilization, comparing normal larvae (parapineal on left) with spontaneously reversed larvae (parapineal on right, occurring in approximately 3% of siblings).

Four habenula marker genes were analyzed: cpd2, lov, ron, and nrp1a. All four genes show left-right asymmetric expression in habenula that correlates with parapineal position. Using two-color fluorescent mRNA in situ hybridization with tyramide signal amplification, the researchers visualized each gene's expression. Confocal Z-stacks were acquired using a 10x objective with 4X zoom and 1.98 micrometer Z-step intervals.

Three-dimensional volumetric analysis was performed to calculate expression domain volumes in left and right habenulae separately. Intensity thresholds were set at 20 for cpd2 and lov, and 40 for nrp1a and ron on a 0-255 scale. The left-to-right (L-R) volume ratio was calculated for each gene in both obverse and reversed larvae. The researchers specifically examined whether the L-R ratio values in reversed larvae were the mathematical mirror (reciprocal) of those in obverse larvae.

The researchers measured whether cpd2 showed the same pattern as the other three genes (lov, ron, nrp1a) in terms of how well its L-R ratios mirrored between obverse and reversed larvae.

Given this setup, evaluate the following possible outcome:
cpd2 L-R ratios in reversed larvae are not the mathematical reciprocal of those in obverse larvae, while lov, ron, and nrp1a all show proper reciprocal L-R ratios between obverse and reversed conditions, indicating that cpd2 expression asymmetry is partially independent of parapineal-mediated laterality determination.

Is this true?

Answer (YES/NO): NO